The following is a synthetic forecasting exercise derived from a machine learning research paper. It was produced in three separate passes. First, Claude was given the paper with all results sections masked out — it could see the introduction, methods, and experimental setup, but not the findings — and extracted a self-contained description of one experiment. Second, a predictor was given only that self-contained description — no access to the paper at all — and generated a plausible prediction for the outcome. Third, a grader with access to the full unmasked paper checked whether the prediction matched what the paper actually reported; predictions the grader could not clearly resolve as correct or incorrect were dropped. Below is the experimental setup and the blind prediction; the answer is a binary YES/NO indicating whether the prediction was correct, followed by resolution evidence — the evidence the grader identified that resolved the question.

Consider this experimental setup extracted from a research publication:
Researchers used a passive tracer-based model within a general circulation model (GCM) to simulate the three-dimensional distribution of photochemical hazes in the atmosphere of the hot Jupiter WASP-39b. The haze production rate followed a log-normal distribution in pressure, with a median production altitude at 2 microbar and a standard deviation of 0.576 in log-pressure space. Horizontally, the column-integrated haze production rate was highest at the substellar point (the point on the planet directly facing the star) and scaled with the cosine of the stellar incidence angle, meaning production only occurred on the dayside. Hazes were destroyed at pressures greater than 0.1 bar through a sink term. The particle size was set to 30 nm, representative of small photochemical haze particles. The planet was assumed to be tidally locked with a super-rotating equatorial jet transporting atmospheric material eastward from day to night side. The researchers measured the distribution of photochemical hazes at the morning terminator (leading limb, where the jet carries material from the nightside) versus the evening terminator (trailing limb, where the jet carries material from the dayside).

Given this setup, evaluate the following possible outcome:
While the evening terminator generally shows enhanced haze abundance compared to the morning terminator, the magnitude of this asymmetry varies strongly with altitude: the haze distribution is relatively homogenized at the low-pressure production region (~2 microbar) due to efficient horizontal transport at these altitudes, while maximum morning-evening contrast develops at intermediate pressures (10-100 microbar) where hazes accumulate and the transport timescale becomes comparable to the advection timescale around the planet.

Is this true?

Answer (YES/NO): NO